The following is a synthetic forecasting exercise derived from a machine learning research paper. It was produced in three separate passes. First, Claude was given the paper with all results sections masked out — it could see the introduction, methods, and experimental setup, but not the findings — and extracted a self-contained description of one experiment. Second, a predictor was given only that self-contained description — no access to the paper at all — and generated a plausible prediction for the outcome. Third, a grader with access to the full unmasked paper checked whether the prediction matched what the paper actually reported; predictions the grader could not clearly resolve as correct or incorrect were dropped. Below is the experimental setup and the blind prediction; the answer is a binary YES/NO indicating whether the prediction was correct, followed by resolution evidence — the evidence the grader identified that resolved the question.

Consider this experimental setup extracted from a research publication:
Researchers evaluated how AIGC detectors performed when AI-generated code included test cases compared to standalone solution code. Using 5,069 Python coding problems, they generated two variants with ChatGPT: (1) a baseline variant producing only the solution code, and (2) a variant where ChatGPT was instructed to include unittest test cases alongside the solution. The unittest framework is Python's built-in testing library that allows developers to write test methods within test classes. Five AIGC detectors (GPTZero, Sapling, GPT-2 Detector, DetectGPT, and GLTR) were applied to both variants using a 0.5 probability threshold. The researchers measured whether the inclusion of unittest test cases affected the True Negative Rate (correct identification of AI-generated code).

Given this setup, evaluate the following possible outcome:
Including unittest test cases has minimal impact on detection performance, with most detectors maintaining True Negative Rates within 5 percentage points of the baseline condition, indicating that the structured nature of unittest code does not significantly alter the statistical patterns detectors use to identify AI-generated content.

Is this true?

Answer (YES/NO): NO